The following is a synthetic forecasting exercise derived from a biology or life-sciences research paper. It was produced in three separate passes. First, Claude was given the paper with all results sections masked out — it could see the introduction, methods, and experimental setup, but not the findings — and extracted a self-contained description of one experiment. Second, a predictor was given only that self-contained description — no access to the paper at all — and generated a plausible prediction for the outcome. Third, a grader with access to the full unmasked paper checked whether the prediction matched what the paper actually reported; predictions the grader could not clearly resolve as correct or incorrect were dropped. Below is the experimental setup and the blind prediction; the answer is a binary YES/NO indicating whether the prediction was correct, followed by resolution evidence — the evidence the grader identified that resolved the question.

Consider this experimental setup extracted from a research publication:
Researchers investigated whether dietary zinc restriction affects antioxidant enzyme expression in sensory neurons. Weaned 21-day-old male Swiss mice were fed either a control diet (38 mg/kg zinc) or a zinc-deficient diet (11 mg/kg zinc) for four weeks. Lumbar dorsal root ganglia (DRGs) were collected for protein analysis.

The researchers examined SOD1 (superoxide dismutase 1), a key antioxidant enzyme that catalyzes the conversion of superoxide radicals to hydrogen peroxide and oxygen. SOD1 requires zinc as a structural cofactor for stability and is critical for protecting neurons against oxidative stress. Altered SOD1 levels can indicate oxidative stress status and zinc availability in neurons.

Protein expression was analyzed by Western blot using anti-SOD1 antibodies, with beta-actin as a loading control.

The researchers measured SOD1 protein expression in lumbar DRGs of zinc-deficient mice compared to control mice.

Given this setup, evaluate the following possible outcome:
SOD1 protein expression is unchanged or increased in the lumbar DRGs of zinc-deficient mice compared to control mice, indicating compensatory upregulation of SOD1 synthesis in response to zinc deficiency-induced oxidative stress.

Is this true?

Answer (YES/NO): YES